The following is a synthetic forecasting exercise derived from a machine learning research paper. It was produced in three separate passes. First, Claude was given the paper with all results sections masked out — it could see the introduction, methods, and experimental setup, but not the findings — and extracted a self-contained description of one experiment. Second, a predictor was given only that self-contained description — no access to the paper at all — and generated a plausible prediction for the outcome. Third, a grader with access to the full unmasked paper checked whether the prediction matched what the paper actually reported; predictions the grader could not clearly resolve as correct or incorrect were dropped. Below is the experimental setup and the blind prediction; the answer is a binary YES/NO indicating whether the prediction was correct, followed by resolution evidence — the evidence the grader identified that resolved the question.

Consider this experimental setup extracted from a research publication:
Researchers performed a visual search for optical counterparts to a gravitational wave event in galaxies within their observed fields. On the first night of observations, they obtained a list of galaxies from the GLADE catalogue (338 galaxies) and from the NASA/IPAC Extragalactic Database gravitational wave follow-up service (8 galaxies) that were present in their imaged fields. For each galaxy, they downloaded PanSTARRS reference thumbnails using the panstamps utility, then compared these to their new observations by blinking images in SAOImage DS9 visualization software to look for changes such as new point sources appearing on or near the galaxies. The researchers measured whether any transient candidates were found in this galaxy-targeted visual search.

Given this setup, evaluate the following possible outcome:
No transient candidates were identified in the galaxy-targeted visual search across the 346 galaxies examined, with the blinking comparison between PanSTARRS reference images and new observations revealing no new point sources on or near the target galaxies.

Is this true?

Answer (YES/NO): YES